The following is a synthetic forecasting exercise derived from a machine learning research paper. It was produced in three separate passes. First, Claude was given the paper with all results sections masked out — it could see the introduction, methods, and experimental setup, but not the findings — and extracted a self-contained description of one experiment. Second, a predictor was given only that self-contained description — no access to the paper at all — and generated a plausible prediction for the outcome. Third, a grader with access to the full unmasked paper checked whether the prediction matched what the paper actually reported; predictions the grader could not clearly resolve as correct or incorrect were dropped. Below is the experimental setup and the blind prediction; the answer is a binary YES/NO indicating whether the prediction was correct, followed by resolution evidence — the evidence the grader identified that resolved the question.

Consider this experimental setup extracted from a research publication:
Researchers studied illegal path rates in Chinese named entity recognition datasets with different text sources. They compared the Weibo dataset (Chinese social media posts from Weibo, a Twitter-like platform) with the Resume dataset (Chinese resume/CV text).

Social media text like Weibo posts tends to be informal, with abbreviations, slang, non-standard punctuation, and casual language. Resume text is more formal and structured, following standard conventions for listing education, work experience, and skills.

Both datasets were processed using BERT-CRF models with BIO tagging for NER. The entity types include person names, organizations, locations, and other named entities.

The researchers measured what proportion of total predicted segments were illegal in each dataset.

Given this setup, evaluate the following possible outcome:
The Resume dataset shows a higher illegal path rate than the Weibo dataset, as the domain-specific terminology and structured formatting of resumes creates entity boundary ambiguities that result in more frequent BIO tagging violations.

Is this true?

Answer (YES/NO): NO